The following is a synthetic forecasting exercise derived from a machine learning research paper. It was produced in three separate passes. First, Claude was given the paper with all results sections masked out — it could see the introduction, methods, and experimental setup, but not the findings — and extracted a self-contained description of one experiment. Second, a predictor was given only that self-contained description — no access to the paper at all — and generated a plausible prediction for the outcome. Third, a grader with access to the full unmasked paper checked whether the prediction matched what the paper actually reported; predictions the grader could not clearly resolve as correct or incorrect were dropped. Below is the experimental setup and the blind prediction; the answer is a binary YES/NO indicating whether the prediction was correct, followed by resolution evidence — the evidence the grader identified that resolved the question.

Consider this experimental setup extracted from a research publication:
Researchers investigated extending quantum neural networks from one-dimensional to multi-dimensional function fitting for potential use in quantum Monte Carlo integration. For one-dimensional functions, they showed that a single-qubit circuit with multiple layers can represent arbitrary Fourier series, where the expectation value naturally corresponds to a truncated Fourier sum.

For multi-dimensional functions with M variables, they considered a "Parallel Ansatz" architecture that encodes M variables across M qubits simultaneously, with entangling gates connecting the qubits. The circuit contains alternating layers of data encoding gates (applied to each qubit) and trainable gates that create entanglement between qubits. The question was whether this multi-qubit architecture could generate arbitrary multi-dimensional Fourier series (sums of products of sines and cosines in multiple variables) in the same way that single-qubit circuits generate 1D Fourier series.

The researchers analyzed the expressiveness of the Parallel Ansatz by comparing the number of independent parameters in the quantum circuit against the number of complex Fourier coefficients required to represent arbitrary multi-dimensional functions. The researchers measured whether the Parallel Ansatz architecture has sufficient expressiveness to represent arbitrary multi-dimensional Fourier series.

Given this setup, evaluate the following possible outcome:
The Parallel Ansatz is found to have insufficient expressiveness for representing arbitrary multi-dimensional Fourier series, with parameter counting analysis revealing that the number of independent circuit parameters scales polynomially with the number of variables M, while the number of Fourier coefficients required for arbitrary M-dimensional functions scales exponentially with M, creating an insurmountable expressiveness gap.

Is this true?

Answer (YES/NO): NO